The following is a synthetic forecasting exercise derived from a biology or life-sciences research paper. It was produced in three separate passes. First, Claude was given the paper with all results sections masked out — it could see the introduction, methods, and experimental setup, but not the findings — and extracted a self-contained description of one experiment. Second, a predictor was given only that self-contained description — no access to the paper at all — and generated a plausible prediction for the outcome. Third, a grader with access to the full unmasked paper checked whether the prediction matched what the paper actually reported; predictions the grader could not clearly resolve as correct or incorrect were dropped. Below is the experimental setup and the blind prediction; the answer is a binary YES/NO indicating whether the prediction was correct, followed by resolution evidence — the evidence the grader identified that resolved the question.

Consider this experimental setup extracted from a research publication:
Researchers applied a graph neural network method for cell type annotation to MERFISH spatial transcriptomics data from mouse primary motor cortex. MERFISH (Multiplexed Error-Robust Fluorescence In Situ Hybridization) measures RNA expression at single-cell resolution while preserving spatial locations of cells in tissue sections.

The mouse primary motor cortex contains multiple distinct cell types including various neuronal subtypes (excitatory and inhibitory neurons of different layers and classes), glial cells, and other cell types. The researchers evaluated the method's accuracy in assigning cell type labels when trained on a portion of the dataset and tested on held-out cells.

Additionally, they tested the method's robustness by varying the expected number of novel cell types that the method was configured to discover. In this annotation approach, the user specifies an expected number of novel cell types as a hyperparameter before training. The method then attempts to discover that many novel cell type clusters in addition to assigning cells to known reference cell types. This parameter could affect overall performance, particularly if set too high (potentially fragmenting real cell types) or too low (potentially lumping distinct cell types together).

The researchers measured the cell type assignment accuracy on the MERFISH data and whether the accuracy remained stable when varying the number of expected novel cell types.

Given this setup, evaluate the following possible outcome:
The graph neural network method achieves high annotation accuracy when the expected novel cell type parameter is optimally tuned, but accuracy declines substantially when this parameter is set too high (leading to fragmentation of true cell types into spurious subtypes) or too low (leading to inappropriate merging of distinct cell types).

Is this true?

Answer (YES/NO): NO